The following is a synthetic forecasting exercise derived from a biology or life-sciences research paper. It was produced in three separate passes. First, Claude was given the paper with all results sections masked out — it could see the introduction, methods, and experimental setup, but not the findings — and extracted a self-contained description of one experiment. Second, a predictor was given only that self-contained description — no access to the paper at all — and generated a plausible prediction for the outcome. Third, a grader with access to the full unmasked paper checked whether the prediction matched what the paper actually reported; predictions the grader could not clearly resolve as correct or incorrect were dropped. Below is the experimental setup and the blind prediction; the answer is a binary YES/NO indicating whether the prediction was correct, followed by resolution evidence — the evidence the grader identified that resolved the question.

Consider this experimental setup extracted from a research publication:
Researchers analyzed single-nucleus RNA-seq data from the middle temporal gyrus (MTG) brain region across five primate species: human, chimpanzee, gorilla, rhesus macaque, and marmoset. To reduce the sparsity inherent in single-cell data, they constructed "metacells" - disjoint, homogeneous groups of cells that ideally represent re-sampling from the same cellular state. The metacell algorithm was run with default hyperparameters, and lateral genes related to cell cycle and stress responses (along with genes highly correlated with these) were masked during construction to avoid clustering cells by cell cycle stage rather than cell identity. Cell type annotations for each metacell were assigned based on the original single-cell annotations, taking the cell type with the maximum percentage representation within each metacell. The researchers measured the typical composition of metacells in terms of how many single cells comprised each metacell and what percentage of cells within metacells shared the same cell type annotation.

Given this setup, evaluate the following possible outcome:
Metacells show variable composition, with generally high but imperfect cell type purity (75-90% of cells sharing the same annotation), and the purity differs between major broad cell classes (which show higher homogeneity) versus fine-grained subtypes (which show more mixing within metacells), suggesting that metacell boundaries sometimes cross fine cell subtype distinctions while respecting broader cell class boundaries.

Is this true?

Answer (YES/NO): NO